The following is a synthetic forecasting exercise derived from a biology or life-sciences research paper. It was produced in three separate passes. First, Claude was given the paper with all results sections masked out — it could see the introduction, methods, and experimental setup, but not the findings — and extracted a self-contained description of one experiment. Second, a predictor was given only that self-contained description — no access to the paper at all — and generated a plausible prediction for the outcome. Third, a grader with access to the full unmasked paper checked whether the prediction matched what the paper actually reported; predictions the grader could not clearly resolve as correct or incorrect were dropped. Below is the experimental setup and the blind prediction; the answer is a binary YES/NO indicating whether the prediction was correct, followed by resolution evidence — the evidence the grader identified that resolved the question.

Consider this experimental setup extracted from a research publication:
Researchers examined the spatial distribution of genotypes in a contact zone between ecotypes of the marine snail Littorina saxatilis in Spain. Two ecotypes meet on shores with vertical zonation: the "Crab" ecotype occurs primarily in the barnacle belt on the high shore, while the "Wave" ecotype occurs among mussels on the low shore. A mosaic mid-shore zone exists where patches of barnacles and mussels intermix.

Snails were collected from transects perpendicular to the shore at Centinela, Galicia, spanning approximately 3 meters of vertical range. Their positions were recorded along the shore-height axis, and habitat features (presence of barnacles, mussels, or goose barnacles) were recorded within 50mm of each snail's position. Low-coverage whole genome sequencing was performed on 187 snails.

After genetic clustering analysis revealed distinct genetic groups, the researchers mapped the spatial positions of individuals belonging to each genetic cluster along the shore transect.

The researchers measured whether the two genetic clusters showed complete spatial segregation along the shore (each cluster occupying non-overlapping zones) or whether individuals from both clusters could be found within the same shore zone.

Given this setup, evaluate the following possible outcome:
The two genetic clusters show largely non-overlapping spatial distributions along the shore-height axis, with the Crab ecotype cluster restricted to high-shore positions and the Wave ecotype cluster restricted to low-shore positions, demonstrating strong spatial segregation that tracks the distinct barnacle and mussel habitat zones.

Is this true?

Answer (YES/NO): NO